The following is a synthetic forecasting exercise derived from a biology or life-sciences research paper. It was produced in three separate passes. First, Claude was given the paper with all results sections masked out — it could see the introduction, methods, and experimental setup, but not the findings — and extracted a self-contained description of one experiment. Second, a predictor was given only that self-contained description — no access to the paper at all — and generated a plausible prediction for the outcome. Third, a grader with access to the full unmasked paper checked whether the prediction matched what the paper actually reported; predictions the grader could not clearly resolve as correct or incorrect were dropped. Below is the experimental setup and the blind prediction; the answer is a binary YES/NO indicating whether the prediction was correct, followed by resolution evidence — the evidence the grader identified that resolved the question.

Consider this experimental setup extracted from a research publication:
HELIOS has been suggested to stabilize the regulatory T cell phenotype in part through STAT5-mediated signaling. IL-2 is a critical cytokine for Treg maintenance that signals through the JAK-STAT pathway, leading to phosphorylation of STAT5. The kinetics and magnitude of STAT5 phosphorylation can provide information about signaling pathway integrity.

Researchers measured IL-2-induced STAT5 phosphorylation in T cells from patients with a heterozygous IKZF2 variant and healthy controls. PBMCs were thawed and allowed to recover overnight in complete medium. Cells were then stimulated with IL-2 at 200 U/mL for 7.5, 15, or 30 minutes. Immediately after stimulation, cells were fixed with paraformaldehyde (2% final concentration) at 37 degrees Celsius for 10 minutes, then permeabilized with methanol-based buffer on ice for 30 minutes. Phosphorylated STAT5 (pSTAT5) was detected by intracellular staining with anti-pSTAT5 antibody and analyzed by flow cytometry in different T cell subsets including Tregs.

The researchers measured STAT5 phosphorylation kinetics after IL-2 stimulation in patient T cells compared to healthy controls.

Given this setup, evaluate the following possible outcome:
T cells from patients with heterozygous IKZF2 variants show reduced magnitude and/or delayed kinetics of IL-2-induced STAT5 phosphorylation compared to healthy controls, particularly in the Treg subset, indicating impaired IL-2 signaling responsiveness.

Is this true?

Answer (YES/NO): NO